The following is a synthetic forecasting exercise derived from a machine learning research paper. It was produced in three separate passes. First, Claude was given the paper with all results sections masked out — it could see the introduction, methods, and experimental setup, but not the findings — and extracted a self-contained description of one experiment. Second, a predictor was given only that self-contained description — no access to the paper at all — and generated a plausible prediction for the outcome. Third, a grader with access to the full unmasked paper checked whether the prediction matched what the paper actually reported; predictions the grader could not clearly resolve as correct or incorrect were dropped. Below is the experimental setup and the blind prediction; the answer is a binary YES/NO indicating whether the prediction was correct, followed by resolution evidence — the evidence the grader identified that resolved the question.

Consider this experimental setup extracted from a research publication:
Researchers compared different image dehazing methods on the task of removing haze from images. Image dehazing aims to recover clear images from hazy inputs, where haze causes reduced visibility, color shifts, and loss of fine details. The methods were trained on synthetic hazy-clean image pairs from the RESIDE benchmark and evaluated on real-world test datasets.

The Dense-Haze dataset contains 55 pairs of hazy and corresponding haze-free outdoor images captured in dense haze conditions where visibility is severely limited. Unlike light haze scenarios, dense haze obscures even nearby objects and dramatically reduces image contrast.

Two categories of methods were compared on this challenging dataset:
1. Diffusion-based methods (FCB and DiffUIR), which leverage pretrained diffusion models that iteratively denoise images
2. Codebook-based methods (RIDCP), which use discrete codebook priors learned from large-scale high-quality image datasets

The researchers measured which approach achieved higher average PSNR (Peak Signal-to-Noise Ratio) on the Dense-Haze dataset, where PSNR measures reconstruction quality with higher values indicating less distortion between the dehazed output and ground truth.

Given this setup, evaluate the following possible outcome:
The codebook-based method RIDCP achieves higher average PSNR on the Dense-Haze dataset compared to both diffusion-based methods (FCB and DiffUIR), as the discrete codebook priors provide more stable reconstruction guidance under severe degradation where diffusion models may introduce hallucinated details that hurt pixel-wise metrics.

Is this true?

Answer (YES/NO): NO